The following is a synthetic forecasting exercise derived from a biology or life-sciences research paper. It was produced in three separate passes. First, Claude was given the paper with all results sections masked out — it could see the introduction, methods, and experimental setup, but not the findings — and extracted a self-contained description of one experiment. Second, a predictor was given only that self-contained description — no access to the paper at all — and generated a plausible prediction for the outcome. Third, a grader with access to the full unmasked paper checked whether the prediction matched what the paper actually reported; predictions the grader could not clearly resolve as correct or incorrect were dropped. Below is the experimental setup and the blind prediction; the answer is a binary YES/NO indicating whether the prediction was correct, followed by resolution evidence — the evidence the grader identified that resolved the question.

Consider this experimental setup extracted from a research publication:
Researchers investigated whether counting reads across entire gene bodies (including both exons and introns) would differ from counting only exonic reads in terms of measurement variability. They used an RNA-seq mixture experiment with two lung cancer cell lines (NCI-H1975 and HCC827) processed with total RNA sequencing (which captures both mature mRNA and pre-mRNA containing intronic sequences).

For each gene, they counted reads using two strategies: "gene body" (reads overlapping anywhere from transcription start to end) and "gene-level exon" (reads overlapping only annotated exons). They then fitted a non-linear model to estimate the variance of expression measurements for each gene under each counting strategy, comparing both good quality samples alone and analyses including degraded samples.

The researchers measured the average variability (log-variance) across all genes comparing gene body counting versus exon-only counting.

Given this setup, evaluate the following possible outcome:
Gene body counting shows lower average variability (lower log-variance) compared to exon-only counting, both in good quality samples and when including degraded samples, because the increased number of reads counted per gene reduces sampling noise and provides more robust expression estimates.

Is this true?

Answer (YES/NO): YES